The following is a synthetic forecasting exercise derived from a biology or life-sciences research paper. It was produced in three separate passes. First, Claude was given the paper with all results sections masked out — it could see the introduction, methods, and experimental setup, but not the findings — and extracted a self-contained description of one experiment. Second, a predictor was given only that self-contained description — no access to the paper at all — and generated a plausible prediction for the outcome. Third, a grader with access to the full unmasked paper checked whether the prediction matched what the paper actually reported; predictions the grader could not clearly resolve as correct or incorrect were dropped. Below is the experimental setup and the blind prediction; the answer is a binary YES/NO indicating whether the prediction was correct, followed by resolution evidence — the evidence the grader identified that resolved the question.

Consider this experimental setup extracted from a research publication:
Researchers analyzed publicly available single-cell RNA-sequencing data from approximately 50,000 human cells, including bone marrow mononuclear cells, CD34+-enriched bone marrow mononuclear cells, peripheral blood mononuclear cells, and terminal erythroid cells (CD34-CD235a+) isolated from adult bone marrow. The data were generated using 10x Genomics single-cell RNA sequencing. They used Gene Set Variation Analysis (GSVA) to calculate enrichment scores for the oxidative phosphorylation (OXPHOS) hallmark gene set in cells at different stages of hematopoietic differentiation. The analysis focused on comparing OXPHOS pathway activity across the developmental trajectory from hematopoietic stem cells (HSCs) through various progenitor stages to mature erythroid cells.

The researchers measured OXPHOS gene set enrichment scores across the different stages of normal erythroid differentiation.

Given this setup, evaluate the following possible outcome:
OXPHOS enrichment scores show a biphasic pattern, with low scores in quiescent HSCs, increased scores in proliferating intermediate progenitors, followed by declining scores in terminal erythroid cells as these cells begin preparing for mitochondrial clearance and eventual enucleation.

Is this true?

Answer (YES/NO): NO